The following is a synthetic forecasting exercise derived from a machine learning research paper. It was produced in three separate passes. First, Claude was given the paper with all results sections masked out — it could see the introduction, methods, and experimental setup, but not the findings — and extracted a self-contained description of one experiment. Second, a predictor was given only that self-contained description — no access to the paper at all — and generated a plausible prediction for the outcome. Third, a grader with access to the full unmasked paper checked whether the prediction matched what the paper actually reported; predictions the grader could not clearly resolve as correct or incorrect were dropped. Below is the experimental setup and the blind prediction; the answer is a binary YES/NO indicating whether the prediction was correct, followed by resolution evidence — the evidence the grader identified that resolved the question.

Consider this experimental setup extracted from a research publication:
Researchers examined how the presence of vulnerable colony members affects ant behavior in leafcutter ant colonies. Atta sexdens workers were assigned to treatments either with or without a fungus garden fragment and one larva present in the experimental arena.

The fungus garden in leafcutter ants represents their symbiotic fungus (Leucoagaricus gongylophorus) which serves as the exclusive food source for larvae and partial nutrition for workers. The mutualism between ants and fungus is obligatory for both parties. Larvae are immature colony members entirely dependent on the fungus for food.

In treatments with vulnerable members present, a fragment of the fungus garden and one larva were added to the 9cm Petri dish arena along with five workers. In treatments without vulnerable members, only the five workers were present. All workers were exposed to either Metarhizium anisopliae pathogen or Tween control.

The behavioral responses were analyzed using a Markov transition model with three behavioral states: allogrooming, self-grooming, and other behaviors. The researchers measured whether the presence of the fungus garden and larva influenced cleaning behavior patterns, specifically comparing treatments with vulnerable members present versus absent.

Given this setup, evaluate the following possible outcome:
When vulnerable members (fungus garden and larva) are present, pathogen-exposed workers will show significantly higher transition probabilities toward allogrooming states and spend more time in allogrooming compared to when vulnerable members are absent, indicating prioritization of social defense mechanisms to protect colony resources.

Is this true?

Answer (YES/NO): NO